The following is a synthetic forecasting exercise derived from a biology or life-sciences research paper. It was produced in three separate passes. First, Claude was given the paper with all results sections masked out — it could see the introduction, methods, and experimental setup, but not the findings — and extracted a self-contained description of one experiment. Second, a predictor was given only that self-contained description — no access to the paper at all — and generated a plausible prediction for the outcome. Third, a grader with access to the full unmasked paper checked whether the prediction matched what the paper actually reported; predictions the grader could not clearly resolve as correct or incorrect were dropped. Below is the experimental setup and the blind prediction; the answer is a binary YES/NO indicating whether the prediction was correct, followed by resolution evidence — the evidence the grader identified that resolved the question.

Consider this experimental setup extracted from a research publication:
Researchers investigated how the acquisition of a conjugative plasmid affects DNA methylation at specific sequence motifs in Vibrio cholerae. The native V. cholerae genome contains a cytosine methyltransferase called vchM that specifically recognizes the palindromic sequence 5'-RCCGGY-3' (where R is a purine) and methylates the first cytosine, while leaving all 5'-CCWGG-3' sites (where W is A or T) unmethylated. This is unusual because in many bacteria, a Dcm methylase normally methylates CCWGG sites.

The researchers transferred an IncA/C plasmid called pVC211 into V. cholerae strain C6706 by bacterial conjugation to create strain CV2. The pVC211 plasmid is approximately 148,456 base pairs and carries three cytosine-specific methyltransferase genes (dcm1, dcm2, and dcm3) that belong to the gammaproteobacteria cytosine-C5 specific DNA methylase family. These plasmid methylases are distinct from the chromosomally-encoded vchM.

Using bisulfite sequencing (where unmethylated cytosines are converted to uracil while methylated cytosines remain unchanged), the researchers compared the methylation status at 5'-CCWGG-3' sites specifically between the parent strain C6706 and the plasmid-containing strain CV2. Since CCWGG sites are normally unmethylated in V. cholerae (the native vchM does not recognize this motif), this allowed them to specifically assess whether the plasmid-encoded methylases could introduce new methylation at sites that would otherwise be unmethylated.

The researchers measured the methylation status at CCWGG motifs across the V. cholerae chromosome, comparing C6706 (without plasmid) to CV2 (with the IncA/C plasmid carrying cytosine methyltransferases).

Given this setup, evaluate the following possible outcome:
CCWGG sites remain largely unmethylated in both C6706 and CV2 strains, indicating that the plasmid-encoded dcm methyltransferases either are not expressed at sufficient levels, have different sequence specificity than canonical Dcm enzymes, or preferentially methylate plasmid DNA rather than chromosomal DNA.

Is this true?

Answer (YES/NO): YES